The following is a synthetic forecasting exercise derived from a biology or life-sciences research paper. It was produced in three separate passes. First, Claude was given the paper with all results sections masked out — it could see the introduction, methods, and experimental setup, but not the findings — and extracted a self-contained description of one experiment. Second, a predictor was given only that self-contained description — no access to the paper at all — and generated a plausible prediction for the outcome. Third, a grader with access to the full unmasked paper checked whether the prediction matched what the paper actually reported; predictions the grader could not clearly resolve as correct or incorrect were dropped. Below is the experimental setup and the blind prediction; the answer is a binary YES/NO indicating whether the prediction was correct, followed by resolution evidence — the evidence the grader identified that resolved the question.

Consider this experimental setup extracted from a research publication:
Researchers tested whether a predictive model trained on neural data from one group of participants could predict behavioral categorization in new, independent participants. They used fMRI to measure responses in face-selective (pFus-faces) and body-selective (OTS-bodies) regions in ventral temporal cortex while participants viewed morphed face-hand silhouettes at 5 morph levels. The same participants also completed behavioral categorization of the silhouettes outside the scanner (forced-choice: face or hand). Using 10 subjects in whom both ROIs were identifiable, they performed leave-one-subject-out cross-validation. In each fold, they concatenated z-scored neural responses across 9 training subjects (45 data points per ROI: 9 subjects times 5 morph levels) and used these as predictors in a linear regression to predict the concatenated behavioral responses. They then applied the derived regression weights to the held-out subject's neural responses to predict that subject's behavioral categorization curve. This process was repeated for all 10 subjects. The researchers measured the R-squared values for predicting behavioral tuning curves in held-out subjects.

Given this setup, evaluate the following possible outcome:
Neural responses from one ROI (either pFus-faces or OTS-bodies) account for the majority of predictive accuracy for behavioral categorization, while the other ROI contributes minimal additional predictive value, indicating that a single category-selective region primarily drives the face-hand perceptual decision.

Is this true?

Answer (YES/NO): NO